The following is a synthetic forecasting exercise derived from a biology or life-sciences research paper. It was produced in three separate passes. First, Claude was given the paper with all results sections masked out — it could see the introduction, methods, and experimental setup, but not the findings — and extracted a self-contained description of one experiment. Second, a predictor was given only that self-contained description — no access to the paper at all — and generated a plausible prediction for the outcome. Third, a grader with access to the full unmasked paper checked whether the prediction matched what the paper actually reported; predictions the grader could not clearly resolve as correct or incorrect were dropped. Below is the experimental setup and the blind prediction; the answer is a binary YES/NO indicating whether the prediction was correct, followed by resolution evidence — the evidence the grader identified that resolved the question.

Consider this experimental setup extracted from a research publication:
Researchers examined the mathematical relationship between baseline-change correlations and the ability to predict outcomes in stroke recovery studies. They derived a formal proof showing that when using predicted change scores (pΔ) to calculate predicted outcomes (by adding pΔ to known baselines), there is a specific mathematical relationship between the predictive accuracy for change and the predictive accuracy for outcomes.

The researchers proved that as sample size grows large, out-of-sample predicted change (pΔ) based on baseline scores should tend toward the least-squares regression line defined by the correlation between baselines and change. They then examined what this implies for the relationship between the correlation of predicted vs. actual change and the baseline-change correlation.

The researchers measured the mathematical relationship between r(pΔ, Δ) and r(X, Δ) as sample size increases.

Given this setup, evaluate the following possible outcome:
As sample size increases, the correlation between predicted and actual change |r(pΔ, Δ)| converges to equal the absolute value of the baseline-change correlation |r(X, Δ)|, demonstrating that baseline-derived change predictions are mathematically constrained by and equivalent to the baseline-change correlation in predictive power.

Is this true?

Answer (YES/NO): YES